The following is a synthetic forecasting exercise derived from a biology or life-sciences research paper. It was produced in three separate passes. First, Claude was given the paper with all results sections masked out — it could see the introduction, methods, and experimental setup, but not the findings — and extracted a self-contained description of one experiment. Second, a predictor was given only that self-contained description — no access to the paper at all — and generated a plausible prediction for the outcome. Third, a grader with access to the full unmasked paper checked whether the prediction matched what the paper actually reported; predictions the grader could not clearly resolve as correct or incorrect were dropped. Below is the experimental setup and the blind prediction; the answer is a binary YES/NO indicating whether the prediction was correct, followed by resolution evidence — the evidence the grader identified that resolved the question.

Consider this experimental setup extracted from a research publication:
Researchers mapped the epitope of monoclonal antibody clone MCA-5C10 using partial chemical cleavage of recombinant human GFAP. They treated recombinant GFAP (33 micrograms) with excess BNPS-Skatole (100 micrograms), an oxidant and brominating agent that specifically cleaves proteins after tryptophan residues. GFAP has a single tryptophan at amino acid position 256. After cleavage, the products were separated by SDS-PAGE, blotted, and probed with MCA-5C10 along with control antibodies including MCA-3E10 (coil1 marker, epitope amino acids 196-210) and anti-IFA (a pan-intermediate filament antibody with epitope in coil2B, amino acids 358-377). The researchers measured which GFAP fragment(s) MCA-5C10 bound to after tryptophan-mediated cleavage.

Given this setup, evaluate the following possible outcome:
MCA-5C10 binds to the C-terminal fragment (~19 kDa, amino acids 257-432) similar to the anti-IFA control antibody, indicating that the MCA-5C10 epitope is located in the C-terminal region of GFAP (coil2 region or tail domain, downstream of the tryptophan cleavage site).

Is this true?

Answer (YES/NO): YES